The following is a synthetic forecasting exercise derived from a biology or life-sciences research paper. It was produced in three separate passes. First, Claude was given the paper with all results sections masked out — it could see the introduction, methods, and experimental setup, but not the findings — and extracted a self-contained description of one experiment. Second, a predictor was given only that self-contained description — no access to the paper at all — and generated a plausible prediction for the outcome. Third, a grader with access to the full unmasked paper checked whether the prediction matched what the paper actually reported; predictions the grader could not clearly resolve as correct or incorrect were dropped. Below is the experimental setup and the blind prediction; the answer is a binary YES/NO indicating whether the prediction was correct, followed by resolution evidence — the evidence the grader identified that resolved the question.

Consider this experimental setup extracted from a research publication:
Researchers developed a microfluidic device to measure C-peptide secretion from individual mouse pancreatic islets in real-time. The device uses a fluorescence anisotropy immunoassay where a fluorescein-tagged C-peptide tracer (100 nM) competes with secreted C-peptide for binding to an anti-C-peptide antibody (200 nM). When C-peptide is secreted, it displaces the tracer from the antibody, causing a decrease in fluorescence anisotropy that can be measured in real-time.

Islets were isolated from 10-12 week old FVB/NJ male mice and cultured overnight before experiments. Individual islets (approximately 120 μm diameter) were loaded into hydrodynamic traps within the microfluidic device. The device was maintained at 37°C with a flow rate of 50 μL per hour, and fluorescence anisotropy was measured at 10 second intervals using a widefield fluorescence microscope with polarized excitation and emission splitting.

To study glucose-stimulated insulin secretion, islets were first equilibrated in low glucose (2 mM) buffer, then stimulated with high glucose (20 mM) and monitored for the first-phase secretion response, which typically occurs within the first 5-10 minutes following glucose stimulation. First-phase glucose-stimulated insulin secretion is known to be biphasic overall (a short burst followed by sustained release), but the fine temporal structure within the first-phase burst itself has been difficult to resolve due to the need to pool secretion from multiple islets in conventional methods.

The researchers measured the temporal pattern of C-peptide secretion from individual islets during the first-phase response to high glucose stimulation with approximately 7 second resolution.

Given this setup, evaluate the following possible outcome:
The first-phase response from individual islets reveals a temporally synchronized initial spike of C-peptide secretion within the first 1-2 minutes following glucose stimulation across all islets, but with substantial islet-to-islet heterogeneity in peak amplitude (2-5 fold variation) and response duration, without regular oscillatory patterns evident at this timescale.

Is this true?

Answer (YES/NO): NO